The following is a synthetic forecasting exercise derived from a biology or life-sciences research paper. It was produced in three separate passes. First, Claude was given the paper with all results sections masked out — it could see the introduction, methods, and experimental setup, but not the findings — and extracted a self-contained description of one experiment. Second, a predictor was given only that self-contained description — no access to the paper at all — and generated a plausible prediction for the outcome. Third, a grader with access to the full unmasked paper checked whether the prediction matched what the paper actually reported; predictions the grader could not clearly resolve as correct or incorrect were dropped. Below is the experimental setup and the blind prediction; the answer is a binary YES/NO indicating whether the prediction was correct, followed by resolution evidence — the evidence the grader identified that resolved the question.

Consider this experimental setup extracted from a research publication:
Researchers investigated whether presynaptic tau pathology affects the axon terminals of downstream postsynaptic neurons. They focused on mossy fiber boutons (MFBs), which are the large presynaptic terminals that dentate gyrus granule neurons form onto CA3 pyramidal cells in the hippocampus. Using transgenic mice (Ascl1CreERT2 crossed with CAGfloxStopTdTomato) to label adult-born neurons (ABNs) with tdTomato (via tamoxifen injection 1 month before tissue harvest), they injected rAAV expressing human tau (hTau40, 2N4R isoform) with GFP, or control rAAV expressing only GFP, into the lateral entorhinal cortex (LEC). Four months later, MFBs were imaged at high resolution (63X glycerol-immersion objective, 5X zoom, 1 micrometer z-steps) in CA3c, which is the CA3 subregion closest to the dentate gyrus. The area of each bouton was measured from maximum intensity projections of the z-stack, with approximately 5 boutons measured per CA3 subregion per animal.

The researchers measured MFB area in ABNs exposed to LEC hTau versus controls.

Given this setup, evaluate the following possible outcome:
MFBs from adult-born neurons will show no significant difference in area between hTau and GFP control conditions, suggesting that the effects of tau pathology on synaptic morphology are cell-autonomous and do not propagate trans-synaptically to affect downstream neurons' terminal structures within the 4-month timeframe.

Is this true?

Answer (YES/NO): NO